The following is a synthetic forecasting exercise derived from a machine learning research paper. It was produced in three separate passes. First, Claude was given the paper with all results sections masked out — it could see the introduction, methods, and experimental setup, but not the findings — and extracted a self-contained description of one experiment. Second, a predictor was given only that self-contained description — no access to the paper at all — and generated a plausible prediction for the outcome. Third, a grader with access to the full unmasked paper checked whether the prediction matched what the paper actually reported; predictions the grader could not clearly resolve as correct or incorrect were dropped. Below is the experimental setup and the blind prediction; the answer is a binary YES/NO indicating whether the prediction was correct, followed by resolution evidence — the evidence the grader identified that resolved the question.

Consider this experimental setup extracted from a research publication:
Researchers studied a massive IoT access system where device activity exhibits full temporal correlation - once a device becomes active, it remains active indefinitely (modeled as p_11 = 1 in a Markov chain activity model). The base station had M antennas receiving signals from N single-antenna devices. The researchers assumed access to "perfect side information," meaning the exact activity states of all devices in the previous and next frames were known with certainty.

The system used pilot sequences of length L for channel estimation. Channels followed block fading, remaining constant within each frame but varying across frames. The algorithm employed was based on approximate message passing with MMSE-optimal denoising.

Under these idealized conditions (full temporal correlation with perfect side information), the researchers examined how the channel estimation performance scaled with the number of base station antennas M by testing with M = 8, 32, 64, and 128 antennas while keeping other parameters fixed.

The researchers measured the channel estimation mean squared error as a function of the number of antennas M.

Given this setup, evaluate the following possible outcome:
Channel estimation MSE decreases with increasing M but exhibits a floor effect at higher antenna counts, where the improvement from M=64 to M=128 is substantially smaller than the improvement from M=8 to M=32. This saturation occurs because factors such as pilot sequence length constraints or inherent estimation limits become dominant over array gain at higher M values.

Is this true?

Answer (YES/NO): NO